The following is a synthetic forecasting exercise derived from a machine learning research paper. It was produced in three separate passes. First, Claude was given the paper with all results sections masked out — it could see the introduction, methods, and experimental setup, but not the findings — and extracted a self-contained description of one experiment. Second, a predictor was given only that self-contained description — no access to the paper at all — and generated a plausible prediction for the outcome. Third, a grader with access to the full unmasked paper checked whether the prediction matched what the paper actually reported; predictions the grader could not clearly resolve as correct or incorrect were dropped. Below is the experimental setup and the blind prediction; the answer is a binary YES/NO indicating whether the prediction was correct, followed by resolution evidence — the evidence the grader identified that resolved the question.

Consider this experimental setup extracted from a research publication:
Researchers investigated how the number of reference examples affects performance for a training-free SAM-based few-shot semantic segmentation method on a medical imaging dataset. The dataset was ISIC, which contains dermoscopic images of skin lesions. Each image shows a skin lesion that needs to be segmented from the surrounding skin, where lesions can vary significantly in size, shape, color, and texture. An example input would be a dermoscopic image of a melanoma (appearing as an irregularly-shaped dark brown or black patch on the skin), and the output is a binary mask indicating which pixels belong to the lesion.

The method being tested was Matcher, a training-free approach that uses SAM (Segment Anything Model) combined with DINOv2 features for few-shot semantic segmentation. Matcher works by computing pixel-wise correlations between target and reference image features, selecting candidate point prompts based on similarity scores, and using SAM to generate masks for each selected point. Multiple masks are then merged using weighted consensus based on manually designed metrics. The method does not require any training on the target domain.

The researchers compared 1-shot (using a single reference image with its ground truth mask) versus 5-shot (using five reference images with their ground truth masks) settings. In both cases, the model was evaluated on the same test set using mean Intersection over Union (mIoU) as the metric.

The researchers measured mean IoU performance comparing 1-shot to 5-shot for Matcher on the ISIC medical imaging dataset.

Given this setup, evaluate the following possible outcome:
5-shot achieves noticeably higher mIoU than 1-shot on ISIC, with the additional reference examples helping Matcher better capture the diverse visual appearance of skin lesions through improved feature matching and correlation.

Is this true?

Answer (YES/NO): NO